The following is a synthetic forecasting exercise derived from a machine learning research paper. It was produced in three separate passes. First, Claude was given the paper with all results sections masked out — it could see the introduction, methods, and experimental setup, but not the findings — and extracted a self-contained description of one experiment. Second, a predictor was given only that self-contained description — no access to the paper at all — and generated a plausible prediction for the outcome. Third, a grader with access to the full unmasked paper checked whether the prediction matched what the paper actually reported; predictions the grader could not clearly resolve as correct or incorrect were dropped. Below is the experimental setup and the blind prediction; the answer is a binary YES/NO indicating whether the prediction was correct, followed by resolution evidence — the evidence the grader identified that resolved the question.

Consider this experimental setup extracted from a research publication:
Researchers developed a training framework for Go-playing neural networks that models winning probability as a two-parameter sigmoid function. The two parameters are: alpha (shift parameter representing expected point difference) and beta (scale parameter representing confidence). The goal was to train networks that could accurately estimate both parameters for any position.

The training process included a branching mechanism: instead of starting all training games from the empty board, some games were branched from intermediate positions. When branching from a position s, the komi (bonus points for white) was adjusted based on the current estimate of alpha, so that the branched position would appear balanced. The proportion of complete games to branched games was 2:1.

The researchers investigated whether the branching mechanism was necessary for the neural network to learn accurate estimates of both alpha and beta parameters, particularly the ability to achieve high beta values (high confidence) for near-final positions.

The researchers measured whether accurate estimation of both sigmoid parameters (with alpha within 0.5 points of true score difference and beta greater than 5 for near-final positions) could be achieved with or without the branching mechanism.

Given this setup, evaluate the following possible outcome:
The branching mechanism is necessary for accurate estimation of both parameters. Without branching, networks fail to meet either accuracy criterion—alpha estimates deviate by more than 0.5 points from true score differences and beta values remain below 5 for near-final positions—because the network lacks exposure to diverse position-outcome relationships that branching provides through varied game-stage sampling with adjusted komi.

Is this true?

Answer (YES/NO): NO